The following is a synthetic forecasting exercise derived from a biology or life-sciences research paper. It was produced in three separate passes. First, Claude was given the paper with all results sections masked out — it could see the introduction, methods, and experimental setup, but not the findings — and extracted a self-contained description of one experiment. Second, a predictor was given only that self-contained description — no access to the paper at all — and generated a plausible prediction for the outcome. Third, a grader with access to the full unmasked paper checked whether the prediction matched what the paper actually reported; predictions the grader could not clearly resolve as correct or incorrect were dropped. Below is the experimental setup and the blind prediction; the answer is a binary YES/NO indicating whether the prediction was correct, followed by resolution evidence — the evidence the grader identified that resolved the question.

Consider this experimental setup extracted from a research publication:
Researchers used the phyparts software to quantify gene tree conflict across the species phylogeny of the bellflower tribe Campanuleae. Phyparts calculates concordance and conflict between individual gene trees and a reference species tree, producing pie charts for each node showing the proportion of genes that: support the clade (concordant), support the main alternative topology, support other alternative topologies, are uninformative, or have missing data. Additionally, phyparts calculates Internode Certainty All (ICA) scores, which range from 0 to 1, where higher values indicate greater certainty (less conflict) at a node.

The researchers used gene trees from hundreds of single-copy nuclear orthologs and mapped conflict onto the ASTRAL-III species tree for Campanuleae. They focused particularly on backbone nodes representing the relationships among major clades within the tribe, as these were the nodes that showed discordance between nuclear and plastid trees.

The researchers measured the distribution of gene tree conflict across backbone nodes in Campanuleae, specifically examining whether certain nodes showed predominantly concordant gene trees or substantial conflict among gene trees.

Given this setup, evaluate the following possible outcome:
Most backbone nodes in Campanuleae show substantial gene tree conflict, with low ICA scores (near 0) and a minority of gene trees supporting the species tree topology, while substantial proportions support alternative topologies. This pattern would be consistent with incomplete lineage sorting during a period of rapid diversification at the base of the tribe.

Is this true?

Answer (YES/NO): NO